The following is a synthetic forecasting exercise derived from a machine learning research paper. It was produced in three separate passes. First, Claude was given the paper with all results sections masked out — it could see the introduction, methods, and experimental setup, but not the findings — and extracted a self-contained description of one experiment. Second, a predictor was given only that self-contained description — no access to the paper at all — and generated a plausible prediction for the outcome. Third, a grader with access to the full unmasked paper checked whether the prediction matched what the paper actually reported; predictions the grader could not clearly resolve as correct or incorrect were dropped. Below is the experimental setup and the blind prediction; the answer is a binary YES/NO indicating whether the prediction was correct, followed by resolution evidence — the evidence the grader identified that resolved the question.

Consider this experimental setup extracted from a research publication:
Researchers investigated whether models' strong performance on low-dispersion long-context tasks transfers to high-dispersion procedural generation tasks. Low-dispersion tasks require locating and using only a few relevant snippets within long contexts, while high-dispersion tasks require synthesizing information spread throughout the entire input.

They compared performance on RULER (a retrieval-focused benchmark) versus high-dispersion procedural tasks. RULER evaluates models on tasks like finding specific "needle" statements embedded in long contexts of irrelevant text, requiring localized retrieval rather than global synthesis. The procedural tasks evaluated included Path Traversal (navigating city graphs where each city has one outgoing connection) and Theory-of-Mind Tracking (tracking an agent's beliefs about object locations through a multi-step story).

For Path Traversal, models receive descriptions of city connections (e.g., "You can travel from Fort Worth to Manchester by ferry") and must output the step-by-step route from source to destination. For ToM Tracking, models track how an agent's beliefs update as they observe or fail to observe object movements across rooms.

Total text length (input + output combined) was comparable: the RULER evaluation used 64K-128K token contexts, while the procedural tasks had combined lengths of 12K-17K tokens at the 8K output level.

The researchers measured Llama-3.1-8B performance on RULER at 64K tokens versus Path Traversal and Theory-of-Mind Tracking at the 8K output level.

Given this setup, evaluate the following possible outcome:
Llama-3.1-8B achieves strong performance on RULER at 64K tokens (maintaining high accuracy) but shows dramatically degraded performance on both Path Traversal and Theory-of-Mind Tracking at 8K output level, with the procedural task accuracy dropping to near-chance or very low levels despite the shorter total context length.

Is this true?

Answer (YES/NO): YES